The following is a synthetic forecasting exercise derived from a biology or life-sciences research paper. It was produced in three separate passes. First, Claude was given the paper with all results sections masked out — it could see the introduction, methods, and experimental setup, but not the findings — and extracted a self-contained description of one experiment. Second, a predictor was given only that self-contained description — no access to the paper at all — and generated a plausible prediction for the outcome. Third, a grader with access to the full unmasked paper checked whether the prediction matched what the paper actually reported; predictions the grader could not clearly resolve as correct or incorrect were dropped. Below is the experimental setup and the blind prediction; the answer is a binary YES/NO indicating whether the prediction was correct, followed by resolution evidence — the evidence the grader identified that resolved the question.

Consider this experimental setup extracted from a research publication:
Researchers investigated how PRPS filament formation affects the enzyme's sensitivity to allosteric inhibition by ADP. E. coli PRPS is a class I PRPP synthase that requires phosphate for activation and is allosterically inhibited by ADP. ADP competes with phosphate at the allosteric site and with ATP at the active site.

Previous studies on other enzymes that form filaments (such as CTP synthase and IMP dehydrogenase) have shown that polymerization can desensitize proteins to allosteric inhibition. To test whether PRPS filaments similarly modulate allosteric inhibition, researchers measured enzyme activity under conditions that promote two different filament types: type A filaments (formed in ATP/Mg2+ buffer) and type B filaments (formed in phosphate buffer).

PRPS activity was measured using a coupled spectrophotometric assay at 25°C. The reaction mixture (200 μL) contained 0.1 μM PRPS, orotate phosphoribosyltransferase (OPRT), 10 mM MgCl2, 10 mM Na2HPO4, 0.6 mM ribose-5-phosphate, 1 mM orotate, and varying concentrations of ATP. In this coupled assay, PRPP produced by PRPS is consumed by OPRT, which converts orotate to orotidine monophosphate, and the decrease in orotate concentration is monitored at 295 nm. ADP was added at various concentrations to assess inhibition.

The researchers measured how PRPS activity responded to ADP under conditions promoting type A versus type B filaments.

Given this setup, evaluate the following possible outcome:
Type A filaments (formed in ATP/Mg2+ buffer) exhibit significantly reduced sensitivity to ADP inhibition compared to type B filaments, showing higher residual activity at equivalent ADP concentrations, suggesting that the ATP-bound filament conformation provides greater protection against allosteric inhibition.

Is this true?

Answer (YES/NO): YES